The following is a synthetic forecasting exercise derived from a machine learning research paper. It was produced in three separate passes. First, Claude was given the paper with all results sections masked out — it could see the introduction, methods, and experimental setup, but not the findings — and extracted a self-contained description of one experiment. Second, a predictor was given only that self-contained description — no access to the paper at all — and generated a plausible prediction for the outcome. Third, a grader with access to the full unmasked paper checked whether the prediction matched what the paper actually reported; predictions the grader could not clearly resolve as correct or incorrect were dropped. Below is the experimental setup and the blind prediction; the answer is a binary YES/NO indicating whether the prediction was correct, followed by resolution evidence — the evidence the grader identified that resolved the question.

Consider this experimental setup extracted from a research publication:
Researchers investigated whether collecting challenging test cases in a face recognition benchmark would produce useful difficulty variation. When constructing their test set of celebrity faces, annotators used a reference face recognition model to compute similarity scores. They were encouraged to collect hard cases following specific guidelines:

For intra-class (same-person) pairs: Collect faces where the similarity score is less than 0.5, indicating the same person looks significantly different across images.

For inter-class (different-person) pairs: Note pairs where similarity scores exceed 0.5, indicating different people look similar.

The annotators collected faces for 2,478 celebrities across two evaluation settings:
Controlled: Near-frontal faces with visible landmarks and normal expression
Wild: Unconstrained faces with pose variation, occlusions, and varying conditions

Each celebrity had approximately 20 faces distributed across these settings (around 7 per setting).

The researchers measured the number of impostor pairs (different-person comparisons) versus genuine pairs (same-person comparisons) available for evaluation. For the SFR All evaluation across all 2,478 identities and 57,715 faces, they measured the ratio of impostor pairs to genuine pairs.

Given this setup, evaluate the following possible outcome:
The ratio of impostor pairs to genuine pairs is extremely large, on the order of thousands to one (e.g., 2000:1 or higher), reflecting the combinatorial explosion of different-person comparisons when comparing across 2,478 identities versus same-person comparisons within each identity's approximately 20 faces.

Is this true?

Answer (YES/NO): NO